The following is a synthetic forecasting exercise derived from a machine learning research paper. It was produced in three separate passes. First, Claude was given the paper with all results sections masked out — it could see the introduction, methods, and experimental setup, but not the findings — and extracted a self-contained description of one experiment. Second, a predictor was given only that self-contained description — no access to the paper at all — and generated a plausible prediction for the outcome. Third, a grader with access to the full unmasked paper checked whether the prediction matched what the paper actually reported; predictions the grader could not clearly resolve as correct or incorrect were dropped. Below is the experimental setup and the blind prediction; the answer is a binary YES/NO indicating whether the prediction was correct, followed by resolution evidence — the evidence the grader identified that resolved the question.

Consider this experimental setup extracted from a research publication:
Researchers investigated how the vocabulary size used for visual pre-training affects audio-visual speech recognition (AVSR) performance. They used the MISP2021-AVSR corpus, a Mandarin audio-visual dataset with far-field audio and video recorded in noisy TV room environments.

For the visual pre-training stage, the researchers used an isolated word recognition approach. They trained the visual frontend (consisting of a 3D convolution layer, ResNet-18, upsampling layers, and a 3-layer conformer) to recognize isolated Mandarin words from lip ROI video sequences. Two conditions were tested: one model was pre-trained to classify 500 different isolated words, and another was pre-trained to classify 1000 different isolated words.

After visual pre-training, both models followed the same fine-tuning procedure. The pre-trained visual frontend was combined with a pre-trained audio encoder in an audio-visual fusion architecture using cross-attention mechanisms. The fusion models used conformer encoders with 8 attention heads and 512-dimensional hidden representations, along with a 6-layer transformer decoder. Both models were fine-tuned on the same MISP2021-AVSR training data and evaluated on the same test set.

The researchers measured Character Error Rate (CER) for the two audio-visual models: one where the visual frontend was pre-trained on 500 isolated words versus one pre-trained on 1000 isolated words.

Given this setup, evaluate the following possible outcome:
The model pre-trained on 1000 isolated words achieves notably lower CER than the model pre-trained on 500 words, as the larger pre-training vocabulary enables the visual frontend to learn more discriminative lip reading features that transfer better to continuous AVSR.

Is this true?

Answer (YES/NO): NO